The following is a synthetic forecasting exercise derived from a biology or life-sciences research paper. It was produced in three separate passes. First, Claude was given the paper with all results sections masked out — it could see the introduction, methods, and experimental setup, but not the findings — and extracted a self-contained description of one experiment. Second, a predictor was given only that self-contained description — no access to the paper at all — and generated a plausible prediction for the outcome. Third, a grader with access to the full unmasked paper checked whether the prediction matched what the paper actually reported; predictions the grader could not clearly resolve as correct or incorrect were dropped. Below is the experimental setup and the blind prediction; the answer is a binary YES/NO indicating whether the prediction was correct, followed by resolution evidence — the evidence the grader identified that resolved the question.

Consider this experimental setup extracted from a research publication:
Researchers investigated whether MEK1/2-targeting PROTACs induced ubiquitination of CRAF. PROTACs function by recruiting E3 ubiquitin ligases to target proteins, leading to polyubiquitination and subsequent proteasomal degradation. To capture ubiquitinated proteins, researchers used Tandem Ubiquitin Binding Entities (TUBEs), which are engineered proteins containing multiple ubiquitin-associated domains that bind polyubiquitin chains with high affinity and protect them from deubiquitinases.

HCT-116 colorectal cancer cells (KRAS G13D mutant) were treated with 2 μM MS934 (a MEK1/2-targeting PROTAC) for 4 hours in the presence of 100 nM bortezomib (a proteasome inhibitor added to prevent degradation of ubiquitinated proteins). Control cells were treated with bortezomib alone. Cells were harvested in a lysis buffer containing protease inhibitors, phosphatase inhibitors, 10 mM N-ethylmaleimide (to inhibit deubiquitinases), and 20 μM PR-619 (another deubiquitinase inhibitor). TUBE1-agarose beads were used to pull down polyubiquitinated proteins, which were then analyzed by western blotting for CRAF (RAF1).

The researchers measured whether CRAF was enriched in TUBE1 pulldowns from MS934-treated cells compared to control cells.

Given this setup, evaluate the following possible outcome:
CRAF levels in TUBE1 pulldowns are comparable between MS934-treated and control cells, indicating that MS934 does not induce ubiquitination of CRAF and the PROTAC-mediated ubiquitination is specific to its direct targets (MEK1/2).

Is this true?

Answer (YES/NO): NO